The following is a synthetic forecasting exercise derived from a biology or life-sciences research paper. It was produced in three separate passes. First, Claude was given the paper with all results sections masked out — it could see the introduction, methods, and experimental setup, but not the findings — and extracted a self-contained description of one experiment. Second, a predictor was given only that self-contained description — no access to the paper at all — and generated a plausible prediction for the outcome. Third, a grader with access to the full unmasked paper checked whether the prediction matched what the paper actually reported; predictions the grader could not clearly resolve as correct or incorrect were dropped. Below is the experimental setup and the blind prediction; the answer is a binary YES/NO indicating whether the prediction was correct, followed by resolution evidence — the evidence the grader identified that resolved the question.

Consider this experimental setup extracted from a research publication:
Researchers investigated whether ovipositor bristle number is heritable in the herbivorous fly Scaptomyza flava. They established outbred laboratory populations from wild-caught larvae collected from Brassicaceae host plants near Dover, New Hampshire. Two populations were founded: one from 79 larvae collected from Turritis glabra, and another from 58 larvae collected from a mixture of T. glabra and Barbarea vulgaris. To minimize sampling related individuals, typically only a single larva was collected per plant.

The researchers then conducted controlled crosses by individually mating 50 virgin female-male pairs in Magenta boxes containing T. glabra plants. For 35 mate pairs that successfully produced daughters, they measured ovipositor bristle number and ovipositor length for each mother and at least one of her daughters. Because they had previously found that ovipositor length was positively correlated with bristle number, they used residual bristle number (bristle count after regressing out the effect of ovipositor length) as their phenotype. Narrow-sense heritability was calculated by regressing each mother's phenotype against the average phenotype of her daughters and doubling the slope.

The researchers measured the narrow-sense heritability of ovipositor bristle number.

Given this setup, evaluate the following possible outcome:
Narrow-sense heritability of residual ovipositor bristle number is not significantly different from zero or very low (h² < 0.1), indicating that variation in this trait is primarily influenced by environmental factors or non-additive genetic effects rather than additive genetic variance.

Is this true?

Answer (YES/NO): NO